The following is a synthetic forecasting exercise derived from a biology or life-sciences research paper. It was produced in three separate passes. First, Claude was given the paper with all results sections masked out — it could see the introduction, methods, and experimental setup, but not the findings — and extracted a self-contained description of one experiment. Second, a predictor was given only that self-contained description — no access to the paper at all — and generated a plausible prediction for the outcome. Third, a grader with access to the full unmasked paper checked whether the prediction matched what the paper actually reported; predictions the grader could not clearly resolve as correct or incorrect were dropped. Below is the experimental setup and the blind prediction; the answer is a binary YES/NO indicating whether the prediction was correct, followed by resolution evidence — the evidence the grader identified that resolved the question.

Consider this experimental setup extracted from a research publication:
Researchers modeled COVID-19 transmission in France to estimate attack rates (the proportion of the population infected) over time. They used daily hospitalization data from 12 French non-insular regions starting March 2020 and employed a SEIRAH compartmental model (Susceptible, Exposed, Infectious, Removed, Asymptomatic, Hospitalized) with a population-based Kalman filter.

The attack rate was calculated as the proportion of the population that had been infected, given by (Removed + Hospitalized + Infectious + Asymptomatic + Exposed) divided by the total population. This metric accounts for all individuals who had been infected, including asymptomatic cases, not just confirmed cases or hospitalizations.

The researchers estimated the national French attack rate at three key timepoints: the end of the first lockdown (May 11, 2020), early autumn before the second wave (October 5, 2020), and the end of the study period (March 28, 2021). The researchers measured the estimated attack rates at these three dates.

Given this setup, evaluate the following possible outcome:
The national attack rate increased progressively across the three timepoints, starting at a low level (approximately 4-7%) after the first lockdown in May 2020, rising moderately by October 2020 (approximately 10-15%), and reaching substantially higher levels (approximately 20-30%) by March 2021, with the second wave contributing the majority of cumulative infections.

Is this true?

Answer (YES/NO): NO